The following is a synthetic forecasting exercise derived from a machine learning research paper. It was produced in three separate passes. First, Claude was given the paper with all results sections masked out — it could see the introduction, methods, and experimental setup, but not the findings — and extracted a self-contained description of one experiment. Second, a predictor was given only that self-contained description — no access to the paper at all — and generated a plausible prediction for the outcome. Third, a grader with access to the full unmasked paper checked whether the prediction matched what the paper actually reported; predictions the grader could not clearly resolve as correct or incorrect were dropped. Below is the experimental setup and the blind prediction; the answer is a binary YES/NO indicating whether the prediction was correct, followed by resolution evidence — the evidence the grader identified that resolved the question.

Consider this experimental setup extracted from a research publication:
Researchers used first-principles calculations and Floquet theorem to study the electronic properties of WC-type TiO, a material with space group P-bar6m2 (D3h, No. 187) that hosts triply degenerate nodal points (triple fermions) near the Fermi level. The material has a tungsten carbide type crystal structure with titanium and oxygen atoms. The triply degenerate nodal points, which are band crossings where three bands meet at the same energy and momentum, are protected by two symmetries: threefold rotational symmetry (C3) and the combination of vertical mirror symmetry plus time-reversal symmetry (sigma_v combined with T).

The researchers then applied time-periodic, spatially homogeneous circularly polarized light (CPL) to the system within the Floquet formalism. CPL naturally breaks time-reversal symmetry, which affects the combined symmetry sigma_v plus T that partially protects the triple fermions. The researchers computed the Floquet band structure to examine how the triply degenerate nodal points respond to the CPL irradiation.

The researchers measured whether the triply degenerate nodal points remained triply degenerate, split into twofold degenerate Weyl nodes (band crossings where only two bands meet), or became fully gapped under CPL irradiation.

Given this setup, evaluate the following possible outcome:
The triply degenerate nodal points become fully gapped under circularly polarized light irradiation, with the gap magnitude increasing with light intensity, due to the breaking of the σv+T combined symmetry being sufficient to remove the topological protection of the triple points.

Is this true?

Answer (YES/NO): NO